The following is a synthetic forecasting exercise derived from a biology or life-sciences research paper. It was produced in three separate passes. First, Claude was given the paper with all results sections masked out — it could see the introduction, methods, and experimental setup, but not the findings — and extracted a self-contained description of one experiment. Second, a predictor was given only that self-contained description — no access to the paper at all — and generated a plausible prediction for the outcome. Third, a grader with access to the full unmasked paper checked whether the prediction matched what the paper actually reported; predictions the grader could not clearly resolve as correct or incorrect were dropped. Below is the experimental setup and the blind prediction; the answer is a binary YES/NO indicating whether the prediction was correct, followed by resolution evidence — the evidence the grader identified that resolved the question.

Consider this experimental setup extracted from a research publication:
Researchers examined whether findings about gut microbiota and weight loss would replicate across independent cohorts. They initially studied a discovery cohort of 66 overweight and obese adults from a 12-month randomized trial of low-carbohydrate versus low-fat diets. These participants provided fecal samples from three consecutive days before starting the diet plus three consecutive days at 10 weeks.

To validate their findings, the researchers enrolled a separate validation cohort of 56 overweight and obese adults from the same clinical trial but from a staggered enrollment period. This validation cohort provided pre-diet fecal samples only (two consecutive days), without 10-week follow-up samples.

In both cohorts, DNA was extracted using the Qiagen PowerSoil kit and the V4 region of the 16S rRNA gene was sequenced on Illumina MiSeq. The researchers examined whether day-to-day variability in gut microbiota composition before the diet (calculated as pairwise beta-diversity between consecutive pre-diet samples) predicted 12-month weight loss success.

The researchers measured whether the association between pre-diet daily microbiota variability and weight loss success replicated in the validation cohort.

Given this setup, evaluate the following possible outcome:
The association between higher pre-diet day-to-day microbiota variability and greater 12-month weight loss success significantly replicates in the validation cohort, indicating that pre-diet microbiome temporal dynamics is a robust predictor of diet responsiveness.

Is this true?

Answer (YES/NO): NO